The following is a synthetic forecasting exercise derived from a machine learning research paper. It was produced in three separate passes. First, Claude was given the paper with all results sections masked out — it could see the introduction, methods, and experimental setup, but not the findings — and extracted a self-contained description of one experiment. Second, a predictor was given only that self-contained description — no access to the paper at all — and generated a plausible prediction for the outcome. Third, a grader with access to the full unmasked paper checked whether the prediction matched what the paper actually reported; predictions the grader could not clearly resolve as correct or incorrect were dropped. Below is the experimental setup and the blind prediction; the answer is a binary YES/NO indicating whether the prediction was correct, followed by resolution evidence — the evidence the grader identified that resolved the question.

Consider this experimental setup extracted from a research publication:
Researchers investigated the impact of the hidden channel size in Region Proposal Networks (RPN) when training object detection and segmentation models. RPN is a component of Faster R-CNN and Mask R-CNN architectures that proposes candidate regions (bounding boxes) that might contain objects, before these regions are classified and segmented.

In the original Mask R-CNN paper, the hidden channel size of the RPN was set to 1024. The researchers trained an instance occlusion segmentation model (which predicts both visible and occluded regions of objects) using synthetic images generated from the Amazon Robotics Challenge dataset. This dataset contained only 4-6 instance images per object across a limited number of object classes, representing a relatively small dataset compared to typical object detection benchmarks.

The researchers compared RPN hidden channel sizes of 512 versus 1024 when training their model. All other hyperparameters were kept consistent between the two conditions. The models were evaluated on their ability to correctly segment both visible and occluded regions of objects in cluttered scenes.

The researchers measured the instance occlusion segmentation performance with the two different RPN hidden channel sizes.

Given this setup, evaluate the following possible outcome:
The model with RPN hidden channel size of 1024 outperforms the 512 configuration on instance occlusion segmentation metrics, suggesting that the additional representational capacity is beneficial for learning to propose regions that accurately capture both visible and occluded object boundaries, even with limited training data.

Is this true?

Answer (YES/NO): NO